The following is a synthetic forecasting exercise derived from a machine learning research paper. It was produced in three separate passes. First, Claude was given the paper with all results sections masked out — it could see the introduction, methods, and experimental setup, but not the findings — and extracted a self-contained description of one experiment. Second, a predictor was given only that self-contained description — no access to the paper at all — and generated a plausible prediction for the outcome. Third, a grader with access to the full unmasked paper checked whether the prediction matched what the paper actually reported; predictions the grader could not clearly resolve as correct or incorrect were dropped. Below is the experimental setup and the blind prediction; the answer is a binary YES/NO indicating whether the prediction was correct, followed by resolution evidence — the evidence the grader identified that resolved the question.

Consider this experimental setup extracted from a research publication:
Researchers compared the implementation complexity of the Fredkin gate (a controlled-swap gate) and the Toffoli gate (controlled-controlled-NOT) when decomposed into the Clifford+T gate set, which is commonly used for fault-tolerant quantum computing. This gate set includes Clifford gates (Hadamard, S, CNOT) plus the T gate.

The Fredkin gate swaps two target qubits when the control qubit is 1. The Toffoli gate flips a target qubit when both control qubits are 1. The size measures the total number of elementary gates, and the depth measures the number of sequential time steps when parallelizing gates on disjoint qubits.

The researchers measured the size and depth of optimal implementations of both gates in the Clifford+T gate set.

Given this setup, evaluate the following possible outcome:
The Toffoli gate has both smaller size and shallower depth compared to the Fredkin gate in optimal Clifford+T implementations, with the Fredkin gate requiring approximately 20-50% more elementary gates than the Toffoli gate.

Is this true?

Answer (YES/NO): NO